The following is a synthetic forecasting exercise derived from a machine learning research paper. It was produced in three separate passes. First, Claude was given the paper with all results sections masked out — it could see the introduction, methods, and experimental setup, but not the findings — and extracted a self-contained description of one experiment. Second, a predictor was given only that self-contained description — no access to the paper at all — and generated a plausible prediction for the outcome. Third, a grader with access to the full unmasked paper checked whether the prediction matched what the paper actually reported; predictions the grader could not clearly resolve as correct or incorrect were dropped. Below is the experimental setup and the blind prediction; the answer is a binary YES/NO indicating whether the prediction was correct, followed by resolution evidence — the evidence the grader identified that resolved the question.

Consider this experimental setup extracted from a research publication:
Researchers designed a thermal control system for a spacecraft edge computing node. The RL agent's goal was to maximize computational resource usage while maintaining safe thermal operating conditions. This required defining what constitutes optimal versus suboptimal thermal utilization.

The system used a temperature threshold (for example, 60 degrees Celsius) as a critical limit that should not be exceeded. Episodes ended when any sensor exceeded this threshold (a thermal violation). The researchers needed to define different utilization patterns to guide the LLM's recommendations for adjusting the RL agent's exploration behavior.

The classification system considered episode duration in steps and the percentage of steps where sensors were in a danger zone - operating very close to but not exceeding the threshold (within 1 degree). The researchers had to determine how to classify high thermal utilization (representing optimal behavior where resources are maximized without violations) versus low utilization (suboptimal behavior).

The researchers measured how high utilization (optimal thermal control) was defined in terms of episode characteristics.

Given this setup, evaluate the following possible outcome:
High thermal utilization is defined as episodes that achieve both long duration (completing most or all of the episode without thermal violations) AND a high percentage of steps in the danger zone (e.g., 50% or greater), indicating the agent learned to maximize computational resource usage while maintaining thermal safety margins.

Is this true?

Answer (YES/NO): NO